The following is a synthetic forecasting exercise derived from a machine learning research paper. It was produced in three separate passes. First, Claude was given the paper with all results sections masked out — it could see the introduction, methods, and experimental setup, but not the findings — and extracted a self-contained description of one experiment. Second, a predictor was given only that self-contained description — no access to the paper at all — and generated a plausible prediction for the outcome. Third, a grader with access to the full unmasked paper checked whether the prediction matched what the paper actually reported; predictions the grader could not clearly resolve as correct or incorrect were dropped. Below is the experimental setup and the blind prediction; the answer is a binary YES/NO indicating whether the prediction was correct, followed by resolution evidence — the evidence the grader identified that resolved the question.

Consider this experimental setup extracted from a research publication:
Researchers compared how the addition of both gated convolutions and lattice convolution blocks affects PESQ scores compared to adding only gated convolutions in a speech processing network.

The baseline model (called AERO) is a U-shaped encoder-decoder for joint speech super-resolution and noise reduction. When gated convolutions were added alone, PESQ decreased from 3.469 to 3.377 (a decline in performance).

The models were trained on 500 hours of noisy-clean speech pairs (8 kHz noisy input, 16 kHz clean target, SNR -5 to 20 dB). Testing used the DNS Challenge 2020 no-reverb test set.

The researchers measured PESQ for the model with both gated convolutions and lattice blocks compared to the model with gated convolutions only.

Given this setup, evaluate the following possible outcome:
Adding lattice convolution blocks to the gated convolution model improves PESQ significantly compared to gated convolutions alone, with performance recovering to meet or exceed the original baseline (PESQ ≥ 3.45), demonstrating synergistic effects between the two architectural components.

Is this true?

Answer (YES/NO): YES